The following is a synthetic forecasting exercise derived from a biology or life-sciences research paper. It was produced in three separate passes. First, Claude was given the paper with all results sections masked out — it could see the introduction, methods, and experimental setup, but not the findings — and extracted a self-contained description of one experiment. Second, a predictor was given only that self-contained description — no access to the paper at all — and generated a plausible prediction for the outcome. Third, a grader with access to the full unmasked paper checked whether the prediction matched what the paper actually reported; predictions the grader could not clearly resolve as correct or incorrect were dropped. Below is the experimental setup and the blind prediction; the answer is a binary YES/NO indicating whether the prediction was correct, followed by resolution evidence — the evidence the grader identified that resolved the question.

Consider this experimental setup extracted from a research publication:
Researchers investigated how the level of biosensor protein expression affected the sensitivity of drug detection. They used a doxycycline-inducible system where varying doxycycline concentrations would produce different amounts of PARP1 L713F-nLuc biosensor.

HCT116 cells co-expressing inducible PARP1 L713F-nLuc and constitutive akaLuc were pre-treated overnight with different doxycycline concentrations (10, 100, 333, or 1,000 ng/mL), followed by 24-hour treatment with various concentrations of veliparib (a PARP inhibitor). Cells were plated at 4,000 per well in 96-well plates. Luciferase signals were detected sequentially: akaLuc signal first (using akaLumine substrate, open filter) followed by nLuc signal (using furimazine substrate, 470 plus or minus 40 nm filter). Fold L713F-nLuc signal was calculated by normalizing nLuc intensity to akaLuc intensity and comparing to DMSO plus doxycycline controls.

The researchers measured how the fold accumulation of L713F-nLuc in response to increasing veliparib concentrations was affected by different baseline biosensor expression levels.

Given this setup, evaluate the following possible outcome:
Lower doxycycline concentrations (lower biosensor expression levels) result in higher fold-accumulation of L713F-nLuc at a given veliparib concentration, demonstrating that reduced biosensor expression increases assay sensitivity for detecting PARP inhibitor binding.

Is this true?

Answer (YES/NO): NO